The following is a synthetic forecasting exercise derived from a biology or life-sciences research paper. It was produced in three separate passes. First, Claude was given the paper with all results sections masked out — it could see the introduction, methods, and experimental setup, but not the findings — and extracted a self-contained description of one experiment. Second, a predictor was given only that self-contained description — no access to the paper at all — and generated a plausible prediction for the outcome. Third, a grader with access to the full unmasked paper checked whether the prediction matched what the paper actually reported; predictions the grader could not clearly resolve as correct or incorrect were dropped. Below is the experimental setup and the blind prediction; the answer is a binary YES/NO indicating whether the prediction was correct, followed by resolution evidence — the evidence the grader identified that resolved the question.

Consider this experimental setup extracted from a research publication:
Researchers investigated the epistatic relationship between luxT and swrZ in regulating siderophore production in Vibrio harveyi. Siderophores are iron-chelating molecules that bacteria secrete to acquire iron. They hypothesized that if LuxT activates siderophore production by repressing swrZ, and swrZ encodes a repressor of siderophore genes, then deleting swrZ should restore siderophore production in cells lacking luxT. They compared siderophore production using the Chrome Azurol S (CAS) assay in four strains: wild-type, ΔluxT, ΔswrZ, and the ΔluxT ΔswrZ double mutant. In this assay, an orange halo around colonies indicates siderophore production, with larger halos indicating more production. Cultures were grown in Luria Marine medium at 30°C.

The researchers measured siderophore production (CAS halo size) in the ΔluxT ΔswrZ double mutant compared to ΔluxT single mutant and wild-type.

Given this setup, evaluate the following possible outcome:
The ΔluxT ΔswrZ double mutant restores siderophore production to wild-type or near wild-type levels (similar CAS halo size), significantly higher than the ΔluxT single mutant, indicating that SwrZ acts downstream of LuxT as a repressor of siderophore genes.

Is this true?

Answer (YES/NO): NO